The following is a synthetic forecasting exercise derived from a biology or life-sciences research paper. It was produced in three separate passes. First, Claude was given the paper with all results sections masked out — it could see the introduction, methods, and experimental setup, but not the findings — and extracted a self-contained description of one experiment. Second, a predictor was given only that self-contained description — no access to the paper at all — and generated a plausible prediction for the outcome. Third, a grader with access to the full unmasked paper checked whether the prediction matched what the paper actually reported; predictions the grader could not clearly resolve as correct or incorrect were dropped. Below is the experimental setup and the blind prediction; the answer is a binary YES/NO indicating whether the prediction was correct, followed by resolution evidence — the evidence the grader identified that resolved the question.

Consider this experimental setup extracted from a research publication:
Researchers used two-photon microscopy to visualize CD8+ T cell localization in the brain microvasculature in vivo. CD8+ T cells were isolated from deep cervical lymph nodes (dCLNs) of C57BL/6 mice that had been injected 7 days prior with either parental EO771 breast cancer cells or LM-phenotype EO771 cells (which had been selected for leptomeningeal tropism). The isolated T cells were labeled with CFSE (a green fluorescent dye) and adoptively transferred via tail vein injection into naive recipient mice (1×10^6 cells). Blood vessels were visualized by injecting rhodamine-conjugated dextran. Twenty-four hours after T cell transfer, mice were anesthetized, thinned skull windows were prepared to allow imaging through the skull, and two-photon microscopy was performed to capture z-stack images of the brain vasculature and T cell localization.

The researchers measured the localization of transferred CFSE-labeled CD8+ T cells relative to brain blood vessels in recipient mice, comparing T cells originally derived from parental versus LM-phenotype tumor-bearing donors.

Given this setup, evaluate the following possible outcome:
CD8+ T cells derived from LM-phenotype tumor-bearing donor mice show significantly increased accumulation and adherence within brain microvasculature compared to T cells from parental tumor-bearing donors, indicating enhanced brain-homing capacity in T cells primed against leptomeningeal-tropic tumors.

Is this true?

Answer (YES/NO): NO